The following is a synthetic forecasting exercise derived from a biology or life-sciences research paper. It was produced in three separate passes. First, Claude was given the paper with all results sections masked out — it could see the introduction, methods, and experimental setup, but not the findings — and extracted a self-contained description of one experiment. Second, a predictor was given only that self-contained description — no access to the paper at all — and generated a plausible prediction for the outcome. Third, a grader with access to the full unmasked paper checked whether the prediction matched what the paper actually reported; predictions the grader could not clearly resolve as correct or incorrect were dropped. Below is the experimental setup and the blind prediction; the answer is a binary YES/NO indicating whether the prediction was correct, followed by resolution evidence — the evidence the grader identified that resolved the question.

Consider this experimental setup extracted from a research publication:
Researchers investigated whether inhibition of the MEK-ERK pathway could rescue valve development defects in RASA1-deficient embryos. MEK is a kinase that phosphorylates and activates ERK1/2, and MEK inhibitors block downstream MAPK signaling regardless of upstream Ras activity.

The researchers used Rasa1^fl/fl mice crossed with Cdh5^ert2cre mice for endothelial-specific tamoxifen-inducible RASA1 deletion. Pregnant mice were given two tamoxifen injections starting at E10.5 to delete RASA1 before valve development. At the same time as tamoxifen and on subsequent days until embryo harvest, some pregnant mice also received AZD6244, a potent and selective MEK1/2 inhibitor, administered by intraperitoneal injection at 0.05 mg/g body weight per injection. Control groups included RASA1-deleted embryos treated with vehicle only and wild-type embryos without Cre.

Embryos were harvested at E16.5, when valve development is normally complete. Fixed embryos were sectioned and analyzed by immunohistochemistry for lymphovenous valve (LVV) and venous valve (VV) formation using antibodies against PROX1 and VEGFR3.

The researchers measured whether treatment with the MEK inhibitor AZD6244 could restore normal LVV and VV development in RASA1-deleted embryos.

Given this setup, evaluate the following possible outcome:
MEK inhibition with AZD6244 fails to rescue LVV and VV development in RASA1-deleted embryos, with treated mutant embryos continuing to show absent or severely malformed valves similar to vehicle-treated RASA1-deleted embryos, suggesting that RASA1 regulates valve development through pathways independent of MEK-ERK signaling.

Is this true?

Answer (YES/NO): NO